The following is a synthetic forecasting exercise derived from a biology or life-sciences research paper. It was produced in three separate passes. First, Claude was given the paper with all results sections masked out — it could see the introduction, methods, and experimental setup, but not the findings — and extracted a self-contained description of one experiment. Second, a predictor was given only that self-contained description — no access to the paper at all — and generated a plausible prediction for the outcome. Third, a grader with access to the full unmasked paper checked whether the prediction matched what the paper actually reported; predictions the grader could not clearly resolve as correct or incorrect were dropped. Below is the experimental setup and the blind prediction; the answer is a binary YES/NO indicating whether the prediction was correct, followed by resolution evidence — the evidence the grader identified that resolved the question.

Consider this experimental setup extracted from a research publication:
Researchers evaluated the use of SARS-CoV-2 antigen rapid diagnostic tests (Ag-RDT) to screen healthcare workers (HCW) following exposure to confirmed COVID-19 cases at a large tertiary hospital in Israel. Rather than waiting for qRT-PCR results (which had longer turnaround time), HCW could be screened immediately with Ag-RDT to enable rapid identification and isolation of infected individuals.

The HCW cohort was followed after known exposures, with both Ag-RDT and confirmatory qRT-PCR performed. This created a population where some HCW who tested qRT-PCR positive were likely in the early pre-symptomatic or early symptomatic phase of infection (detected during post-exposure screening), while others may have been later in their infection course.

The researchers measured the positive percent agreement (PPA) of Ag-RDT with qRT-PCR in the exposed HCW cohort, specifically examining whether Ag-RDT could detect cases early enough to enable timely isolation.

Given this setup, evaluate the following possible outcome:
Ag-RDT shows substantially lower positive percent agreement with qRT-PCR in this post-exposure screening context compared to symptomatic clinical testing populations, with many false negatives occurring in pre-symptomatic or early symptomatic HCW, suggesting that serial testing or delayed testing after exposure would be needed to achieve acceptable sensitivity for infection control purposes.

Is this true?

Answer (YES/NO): NO